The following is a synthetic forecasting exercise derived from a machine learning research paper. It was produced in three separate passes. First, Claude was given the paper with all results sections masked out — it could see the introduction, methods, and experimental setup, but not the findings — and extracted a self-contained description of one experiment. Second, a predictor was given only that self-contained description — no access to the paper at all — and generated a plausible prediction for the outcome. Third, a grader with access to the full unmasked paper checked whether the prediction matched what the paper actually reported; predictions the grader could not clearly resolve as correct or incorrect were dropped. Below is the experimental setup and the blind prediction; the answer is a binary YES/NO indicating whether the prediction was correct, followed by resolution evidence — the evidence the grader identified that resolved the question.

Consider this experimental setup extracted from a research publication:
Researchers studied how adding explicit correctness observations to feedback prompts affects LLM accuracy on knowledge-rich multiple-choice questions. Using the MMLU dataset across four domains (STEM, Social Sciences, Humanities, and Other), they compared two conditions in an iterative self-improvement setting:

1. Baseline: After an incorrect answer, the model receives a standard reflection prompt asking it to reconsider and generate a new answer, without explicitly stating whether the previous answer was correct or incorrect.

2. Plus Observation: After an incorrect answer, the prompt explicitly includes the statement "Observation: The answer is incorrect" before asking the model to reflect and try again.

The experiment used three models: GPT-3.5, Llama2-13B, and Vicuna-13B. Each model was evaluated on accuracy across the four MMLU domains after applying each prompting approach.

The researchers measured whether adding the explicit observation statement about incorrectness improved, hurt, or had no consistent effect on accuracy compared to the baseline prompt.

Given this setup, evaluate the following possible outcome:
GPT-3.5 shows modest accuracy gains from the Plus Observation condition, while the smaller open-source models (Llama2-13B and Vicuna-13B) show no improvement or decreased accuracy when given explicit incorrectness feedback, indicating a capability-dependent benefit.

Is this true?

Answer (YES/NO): NO